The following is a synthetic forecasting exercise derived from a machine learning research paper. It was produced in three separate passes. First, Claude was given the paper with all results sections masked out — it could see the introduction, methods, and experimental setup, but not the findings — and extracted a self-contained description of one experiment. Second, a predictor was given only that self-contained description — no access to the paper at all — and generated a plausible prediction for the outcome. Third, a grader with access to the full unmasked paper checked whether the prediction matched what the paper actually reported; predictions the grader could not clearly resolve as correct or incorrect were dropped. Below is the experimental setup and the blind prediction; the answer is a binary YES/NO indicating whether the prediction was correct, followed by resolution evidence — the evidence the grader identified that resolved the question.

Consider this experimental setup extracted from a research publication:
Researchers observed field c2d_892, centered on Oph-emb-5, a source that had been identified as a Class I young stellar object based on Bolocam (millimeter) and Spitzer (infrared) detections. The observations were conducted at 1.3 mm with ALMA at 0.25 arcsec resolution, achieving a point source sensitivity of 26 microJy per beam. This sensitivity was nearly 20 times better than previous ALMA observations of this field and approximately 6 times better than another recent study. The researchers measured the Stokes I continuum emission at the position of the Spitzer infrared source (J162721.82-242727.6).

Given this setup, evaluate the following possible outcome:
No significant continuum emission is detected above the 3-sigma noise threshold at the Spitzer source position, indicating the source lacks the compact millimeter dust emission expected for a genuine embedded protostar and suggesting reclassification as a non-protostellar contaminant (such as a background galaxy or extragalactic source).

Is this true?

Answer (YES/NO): YES